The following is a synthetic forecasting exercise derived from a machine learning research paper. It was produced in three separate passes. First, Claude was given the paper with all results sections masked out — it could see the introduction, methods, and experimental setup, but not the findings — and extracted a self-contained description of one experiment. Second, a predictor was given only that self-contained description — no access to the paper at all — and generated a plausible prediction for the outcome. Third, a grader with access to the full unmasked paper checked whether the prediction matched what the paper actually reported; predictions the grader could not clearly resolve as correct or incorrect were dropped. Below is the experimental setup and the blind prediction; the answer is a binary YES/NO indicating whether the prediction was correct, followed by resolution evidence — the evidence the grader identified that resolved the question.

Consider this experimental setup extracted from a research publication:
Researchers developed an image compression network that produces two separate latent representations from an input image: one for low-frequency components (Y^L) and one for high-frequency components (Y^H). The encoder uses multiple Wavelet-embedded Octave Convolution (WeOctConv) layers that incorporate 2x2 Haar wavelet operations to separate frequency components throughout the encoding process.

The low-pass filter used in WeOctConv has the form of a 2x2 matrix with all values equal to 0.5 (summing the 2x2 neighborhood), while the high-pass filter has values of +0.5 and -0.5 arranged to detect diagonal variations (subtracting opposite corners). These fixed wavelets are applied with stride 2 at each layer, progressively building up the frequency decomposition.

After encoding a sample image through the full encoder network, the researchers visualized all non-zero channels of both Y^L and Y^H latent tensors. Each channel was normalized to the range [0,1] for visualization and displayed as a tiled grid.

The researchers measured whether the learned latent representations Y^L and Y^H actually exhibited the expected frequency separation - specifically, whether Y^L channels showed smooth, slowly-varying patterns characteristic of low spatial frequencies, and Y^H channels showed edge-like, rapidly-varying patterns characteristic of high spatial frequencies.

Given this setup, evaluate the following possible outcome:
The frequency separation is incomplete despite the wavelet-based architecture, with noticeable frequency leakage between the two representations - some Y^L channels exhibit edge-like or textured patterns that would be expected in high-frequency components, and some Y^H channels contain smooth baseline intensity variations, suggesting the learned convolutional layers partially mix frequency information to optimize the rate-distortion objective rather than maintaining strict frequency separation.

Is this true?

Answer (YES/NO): NO